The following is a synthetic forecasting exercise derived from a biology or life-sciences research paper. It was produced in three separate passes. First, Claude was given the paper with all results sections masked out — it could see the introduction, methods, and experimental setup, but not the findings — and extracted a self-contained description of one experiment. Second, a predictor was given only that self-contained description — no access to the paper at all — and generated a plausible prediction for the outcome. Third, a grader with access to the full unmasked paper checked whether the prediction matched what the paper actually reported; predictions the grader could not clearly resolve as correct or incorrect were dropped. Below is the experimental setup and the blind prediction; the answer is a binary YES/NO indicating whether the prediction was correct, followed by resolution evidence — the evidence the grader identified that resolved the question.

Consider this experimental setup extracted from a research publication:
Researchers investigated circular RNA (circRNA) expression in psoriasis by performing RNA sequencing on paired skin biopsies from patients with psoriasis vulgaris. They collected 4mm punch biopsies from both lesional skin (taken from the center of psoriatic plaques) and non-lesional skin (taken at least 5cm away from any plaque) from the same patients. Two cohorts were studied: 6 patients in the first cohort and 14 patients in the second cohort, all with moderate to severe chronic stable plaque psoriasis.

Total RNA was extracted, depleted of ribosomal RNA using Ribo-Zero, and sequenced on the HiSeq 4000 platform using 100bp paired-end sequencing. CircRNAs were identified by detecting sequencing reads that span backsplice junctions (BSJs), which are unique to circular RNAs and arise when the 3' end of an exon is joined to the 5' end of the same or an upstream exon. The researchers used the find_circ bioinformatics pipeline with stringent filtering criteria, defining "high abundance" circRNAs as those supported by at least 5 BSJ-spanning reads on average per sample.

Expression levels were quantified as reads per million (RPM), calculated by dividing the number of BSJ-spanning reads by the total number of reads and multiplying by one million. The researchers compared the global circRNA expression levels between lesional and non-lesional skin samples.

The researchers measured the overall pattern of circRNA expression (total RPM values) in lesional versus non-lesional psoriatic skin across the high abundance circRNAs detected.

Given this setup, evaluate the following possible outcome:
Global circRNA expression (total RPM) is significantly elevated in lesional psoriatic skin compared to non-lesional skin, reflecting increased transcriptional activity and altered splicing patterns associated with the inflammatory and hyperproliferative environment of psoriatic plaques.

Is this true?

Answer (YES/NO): NO